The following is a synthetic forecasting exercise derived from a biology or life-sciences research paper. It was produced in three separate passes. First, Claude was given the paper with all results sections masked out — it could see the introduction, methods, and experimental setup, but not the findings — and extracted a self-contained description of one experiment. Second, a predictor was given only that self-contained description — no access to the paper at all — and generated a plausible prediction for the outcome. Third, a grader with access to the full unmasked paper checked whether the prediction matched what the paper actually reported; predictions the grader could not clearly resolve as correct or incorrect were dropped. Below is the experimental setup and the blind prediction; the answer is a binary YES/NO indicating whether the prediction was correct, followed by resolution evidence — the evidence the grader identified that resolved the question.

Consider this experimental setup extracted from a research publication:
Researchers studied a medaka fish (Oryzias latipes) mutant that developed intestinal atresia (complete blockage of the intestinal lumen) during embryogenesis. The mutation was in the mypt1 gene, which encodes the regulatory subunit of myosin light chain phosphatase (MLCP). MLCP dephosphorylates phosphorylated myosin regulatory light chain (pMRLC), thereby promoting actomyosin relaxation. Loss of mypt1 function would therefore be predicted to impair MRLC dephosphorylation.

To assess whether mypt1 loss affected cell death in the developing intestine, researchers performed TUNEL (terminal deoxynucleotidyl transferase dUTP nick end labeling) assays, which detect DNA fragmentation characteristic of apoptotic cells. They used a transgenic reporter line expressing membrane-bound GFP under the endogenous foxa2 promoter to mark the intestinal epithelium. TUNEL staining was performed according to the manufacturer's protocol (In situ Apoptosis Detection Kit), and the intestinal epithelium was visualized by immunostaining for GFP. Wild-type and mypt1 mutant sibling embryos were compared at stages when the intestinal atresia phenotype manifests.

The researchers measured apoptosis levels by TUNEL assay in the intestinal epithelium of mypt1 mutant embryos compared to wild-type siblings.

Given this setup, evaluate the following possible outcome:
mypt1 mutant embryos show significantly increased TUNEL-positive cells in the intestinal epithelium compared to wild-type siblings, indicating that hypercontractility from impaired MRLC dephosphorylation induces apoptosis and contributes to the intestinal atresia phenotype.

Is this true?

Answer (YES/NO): NO